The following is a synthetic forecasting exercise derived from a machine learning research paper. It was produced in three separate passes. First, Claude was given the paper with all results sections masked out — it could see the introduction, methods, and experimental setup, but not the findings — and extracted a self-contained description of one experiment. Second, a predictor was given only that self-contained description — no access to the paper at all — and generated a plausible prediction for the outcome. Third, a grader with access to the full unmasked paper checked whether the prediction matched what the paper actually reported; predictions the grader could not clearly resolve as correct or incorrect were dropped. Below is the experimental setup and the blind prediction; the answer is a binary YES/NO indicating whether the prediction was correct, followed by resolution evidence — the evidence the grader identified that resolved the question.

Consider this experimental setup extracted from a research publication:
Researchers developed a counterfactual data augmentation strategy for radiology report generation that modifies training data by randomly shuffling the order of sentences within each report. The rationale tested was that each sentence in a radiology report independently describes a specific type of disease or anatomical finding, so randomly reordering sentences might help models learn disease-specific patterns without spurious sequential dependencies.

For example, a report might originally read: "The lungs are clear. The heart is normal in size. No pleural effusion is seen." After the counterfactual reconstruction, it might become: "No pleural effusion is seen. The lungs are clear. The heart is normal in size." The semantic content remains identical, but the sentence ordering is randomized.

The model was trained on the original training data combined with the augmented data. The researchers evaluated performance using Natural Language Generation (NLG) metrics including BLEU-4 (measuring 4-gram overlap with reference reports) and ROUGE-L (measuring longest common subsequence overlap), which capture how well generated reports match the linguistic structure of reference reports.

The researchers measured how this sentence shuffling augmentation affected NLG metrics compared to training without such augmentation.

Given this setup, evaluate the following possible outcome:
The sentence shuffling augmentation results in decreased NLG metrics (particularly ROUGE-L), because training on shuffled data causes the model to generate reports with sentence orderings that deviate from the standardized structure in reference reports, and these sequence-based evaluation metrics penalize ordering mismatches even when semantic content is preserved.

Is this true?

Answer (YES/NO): YES